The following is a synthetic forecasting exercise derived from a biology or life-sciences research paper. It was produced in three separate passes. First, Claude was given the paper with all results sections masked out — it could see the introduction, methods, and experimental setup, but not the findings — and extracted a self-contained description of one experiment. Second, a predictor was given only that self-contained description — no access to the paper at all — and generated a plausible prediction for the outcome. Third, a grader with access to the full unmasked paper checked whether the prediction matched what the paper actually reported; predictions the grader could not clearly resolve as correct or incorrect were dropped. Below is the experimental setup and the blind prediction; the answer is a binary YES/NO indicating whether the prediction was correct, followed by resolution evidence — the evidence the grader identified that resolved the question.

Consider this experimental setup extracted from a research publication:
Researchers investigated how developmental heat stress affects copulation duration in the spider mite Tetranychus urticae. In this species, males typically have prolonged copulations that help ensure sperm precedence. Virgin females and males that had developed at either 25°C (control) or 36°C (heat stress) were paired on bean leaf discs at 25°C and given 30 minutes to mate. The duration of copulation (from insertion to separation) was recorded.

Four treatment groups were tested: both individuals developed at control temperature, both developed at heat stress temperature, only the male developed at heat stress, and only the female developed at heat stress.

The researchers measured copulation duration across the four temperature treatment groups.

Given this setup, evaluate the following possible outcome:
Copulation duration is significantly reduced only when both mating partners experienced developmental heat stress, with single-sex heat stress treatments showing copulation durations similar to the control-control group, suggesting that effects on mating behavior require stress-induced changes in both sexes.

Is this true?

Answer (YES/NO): NO